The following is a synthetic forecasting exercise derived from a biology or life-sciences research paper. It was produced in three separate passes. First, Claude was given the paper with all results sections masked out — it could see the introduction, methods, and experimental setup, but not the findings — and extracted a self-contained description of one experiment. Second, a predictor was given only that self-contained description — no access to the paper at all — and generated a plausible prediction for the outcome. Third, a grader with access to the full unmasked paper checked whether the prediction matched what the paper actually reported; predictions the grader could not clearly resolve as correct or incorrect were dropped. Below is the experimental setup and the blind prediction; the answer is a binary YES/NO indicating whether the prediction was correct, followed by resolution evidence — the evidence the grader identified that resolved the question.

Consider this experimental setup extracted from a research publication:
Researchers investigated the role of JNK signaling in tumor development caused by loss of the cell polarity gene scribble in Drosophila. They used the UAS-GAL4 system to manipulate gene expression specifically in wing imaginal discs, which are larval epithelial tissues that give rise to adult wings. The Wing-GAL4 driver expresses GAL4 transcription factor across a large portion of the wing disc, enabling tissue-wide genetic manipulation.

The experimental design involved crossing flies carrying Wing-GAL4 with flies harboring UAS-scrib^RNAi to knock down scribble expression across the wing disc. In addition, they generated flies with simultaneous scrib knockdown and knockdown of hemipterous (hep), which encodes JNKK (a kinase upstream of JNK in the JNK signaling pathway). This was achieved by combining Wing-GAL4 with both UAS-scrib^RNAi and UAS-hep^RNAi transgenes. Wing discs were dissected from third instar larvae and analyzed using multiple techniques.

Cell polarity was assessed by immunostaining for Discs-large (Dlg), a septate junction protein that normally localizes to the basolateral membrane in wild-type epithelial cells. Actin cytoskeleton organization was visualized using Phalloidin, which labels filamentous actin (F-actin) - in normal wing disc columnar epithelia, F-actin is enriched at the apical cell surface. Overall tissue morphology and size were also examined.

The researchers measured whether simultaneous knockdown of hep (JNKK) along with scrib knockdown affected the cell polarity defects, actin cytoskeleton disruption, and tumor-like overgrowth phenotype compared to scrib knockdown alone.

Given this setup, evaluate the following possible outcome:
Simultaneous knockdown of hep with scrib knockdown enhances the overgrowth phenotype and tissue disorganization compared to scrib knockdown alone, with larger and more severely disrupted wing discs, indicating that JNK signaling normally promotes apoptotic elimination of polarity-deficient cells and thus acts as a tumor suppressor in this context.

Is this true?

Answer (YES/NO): NO